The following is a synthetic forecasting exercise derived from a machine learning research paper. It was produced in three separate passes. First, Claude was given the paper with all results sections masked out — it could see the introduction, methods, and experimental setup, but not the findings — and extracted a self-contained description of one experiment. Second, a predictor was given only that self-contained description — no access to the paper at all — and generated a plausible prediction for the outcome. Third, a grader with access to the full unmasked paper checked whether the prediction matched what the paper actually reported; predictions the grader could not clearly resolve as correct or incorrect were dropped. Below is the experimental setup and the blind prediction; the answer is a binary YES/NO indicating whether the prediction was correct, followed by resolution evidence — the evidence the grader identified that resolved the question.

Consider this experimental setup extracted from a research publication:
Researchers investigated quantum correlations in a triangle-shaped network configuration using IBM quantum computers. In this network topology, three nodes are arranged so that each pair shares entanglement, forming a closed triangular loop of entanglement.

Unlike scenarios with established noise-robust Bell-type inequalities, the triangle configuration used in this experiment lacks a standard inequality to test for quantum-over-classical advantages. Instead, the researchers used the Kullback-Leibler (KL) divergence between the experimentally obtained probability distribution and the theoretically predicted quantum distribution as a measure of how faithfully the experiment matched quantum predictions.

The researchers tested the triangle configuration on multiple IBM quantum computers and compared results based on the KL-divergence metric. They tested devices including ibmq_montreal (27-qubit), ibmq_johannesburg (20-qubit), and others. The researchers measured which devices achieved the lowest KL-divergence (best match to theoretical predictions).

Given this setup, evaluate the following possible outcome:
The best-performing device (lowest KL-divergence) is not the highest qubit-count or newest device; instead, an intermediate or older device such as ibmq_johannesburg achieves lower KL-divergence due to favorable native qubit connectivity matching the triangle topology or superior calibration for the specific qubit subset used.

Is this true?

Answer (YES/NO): YES